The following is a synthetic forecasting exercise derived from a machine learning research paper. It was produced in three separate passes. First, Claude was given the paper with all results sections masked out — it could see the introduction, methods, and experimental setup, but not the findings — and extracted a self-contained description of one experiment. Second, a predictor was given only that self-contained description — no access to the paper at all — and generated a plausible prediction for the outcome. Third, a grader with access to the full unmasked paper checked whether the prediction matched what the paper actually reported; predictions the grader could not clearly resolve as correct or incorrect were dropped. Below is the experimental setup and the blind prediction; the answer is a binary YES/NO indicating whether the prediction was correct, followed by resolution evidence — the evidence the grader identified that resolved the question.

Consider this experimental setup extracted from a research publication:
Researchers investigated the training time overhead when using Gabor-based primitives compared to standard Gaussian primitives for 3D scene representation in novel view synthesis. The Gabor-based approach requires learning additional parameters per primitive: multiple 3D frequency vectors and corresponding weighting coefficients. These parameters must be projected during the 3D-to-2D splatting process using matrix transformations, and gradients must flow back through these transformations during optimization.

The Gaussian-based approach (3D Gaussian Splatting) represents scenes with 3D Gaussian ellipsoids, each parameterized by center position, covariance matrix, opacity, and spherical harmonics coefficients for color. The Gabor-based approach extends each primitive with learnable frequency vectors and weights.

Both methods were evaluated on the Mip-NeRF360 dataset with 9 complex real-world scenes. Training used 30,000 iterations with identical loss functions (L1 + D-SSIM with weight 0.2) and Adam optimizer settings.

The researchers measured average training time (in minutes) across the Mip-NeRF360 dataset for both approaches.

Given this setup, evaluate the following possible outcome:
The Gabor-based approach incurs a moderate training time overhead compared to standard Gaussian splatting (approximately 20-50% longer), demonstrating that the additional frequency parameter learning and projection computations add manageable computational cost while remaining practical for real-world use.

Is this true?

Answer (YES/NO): NO